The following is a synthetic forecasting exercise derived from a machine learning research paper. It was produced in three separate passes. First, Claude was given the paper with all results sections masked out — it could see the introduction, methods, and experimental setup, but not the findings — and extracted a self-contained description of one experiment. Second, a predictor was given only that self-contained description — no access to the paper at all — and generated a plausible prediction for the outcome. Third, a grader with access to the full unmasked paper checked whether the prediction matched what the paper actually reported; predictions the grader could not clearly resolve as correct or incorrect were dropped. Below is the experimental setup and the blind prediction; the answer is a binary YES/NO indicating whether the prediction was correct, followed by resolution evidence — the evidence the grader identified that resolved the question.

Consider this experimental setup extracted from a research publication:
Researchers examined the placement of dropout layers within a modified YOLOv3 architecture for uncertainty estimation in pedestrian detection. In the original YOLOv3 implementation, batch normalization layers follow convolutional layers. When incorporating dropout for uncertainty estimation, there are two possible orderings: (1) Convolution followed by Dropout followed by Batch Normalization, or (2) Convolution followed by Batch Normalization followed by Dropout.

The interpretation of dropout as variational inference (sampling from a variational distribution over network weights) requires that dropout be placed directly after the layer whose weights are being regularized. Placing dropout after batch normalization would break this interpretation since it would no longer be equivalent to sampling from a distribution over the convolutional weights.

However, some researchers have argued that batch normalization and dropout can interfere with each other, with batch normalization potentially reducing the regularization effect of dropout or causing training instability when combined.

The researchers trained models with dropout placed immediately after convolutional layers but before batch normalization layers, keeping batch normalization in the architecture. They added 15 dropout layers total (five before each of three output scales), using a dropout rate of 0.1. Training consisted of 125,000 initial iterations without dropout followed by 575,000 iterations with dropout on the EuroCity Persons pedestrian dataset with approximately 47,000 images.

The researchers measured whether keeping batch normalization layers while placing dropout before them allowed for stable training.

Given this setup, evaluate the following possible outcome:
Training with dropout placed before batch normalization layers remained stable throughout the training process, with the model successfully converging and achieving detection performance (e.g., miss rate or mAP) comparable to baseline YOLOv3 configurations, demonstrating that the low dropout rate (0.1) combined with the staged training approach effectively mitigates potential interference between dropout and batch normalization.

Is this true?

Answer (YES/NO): YES